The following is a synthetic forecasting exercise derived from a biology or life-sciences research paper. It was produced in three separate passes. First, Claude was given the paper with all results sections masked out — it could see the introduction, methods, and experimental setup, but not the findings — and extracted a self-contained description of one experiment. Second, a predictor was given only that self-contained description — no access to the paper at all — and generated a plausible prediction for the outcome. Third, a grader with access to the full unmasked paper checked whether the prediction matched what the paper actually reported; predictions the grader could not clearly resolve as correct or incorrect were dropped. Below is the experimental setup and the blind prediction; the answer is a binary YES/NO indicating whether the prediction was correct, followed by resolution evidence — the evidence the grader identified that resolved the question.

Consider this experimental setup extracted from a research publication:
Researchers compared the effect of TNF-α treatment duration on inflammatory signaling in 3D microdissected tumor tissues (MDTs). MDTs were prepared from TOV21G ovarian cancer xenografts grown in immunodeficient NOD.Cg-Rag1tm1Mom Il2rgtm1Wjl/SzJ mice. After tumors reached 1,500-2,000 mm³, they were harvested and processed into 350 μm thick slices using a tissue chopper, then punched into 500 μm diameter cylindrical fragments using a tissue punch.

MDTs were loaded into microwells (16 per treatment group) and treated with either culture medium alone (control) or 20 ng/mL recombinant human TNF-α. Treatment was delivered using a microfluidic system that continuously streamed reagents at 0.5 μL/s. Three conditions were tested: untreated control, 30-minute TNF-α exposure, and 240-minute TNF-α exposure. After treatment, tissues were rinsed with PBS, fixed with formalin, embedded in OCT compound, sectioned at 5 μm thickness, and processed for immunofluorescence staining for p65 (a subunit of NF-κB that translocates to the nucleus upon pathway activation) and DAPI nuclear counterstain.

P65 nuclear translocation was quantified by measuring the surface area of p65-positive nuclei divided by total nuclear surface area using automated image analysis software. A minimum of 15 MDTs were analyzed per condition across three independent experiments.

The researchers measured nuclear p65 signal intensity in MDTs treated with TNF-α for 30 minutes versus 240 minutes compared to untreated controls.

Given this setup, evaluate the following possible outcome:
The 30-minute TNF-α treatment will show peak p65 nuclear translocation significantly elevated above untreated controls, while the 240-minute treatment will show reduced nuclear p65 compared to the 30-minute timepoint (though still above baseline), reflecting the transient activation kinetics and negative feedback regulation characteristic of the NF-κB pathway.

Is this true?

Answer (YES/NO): YES